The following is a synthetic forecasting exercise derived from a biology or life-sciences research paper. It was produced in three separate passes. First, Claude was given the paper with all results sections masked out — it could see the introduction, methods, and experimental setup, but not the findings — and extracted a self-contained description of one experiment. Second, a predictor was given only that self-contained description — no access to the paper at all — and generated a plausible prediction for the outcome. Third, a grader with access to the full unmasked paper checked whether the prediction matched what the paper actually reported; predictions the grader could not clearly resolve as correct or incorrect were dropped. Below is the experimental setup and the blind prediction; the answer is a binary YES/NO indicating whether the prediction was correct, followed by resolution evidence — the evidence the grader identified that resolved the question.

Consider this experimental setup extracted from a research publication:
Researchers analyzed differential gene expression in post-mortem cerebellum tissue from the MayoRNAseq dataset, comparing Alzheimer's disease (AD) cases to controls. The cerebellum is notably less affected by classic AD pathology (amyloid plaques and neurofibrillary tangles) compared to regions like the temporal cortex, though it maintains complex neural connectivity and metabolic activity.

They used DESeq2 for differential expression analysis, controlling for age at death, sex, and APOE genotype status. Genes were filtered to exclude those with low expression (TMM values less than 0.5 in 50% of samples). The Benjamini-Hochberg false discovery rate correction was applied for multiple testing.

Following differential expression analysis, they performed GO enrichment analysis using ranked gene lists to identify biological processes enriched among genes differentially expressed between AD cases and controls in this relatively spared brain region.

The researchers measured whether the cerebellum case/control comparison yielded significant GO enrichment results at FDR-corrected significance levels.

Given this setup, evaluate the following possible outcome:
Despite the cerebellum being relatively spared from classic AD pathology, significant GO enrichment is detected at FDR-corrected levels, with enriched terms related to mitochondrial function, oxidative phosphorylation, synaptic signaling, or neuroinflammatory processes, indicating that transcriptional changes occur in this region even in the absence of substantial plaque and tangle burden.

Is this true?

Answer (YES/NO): YES